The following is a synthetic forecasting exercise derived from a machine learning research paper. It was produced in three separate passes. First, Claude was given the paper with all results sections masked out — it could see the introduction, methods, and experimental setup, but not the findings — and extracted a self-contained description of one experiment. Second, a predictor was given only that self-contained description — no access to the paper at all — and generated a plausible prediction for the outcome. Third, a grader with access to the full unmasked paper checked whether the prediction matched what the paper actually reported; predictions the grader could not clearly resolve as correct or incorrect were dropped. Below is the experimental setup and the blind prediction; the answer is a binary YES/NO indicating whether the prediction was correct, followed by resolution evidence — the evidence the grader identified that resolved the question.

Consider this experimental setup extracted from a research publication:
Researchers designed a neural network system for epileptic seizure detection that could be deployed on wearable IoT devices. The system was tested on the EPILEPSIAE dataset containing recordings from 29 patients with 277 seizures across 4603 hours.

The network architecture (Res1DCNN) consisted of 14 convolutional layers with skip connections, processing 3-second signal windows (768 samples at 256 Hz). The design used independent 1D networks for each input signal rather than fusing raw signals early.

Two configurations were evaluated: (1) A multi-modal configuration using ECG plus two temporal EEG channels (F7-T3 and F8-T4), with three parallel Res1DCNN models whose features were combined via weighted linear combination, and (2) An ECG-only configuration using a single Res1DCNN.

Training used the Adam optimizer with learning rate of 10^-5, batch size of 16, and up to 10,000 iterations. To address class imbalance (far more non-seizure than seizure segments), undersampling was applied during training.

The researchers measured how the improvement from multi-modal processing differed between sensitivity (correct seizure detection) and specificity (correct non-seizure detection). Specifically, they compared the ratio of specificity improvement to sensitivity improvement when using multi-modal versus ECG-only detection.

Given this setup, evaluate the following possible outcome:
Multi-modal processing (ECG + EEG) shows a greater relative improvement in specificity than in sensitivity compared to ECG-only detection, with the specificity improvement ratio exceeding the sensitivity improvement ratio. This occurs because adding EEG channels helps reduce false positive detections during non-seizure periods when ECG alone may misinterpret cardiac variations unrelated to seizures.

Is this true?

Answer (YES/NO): YES